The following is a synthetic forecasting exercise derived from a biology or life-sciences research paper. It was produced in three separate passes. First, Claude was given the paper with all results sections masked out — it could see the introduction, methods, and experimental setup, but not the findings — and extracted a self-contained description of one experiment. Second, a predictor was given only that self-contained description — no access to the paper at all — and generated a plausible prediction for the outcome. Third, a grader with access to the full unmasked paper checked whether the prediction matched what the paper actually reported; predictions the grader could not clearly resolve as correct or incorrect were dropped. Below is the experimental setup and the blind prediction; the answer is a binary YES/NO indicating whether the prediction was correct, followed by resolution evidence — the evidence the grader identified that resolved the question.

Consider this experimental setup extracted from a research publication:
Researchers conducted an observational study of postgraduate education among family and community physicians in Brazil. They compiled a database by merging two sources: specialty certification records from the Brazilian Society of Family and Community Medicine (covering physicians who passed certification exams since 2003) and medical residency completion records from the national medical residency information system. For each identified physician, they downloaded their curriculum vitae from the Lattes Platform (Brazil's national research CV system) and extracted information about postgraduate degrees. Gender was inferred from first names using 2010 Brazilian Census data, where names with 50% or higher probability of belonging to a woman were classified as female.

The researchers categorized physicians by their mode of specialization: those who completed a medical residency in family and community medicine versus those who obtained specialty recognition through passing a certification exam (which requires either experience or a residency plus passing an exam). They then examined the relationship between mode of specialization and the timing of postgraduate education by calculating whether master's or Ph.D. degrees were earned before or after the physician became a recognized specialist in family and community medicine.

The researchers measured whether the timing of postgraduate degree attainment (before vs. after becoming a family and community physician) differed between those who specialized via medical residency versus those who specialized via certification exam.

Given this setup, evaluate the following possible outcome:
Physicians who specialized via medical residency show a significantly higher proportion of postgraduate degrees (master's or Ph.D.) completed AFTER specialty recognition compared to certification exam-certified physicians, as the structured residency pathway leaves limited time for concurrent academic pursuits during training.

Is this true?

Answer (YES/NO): YES